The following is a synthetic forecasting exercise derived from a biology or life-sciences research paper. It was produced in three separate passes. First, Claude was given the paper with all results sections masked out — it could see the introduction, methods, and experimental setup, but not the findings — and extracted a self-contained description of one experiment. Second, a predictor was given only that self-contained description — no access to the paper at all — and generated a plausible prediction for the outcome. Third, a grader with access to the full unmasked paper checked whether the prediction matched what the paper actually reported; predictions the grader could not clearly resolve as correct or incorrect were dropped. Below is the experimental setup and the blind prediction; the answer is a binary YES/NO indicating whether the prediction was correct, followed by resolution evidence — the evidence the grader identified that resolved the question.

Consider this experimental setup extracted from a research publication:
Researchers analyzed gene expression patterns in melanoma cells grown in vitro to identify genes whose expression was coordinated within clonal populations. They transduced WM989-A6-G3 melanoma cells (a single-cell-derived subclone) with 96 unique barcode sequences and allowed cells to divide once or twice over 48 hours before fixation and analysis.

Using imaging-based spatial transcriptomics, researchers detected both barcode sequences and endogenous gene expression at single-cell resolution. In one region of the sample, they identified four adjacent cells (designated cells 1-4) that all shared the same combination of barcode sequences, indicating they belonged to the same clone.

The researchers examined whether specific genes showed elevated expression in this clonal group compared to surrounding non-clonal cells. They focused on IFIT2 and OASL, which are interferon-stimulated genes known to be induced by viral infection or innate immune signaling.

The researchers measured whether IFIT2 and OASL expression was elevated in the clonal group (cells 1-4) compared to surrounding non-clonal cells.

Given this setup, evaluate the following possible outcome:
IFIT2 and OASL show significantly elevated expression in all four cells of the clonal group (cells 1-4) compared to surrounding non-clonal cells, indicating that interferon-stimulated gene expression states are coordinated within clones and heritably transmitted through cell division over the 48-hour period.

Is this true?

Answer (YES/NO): NO